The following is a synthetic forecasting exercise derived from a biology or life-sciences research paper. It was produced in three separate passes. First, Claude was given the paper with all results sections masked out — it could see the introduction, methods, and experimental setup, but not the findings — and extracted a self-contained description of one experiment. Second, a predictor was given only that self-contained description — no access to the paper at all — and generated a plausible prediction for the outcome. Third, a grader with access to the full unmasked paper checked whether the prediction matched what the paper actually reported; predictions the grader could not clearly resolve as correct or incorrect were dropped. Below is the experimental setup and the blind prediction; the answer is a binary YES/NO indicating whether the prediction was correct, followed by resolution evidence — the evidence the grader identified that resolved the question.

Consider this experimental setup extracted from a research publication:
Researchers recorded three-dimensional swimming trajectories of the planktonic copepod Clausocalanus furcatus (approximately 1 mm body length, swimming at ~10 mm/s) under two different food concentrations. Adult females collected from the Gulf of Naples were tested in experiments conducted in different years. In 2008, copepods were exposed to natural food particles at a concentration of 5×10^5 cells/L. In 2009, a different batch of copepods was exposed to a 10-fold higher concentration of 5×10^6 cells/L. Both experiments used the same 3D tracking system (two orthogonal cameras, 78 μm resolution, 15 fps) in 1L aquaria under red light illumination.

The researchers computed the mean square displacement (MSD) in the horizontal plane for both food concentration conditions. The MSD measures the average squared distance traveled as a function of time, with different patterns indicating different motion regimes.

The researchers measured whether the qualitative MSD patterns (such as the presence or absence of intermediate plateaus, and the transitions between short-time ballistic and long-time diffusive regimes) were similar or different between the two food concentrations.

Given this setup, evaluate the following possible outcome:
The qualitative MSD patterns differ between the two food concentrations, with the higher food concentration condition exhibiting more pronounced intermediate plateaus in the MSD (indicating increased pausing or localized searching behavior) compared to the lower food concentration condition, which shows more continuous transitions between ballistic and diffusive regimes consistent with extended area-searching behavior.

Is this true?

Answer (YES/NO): NO